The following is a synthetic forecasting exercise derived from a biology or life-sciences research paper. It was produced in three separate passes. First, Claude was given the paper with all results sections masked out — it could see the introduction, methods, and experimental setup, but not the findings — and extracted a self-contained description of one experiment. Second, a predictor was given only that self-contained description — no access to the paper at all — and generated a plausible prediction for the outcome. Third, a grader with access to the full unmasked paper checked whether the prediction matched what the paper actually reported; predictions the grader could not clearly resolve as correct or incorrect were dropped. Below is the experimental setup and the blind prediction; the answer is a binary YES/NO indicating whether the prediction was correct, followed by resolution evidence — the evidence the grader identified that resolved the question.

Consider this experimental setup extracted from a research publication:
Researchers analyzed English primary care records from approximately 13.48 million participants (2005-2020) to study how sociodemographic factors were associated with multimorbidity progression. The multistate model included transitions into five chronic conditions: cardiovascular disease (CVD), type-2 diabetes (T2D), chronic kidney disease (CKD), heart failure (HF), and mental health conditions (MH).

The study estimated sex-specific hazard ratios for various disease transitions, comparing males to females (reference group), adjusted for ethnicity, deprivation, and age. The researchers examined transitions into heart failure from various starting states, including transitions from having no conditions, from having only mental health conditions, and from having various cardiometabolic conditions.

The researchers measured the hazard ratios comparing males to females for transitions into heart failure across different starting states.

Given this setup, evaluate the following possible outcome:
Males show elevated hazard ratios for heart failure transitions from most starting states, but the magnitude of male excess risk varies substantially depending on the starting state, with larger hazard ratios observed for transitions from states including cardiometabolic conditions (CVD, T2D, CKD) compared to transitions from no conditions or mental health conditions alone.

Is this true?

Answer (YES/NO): NO